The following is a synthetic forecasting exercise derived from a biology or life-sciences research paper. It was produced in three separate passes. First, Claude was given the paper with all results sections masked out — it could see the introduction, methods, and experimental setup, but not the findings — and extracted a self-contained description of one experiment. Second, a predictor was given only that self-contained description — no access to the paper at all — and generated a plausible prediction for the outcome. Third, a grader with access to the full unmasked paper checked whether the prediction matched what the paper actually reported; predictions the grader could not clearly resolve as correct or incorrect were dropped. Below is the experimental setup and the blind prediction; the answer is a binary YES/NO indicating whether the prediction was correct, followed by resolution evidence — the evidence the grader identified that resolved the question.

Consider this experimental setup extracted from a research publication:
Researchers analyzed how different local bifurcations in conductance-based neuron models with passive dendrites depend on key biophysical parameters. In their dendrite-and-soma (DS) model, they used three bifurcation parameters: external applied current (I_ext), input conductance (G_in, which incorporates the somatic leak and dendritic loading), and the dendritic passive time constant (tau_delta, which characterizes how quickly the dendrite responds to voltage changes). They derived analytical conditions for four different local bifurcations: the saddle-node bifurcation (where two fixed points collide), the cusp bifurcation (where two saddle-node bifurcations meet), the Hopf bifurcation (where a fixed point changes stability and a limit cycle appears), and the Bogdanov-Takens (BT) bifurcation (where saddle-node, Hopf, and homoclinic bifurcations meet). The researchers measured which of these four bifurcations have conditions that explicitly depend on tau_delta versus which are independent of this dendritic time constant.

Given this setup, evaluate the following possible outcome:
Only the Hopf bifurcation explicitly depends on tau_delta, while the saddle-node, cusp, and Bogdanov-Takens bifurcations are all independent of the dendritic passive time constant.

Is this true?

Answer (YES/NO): NO